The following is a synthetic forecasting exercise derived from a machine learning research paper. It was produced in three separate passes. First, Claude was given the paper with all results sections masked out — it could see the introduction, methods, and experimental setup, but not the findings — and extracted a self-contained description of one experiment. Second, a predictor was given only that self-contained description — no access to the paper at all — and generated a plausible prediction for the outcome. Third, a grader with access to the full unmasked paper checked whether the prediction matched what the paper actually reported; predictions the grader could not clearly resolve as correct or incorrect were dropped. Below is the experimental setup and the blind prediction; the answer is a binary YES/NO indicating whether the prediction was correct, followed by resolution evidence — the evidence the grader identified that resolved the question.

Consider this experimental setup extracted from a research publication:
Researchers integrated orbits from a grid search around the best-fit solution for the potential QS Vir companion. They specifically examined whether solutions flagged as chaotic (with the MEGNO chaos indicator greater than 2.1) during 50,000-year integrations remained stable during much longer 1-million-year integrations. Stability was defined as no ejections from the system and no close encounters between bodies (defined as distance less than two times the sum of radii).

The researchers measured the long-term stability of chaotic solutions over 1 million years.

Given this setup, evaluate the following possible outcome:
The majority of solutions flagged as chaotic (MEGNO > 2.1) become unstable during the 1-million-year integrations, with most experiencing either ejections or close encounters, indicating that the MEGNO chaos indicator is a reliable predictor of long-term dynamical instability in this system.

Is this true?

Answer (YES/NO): NO